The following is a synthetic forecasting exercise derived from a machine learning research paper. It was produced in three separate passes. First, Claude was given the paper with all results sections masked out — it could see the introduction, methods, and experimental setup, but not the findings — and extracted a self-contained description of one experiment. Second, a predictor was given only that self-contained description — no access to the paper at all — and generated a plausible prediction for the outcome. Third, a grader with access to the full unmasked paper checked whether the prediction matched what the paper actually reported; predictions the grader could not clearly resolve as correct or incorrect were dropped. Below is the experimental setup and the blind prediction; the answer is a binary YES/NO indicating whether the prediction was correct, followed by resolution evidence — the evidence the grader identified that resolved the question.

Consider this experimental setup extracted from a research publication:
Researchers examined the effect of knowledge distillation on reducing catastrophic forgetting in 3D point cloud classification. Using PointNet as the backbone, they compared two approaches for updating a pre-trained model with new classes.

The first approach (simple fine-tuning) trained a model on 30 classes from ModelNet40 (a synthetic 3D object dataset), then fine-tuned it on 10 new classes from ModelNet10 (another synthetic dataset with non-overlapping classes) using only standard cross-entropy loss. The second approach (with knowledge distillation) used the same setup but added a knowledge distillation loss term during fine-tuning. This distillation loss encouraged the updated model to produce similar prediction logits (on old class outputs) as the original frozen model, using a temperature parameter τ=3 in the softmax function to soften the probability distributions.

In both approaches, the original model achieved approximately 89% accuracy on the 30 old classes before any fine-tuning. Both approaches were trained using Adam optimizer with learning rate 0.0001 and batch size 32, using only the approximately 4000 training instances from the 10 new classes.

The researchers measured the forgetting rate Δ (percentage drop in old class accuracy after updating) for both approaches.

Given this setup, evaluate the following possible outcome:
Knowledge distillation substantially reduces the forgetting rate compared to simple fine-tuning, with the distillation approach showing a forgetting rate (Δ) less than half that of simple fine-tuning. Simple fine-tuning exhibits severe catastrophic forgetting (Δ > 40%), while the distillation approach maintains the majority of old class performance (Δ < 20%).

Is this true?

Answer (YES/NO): YES